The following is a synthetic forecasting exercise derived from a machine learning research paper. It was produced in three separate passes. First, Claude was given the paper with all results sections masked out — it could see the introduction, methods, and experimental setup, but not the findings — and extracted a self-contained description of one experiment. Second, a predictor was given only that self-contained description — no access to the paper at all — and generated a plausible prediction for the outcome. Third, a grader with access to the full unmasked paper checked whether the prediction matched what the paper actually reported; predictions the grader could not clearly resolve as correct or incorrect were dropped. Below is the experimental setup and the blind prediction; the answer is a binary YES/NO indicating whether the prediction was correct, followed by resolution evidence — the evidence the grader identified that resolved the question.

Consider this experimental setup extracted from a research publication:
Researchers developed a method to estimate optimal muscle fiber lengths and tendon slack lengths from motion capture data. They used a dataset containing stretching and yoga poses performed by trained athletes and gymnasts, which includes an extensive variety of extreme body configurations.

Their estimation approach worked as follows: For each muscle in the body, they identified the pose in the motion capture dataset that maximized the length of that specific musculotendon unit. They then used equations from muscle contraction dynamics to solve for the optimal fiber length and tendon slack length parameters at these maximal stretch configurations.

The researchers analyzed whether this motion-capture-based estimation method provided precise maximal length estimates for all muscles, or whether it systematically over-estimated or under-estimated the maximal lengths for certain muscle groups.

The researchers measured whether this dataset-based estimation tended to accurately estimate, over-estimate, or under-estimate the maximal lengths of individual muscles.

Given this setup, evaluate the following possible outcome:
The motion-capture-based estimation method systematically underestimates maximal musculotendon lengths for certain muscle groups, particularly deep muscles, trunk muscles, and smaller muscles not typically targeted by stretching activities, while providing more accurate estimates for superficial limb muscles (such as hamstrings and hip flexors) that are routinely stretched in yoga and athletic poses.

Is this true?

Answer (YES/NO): NO